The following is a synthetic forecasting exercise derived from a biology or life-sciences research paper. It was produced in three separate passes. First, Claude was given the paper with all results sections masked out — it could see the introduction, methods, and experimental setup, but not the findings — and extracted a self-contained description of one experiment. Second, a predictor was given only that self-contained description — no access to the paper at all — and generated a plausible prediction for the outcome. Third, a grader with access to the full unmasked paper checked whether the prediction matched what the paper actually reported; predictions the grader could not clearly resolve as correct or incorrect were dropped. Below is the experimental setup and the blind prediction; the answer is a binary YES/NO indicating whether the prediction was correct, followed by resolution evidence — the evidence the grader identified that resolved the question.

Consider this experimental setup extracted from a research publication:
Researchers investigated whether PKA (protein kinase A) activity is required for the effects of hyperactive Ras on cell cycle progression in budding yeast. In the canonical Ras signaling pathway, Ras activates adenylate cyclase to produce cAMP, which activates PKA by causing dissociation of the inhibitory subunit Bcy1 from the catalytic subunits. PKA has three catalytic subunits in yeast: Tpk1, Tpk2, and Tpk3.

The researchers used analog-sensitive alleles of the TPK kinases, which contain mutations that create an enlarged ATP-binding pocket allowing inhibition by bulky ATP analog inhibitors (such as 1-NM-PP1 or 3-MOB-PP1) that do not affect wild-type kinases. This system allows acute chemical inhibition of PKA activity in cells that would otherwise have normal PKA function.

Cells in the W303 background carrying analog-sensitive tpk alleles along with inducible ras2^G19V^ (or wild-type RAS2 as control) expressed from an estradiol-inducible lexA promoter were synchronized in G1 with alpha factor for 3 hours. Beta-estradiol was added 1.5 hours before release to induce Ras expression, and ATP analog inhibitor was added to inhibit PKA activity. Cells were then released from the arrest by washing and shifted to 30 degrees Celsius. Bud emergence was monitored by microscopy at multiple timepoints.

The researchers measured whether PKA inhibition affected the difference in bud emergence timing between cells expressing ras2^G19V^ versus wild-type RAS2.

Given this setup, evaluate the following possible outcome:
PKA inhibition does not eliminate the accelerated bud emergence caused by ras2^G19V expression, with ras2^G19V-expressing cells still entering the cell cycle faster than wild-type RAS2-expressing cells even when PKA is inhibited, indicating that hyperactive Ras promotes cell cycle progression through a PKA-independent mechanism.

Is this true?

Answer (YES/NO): NO